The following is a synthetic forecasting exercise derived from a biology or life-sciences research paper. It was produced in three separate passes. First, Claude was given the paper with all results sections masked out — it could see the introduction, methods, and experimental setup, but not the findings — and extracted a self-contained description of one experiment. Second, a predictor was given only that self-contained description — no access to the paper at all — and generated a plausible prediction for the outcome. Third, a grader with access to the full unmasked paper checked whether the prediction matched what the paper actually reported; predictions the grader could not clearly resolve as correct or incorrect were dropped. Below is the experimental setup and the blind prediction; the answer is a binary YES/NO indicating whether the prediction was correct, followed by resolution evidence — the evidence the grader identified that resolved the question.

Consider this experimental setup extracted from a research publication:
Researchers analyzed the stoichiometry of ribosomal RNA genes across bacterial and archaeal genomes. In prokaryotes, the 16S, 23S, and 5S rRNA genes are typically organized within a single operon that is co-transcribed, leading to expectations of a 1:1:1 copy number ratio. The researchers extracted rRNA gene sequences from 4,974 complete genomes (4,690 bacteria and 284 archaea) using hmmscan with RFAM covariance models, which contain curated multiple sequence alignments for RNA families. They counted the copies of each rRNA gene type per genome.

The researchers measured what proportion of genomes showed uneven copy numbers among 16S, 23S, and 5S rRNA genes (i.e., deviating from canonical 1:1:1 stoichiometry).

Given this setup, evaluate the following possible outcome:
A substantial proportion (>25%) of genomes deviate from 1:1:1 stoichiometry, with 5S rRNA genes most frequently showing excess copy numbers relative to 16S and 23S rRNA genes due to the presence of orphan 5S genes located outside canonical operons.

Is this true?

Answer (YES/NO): NO